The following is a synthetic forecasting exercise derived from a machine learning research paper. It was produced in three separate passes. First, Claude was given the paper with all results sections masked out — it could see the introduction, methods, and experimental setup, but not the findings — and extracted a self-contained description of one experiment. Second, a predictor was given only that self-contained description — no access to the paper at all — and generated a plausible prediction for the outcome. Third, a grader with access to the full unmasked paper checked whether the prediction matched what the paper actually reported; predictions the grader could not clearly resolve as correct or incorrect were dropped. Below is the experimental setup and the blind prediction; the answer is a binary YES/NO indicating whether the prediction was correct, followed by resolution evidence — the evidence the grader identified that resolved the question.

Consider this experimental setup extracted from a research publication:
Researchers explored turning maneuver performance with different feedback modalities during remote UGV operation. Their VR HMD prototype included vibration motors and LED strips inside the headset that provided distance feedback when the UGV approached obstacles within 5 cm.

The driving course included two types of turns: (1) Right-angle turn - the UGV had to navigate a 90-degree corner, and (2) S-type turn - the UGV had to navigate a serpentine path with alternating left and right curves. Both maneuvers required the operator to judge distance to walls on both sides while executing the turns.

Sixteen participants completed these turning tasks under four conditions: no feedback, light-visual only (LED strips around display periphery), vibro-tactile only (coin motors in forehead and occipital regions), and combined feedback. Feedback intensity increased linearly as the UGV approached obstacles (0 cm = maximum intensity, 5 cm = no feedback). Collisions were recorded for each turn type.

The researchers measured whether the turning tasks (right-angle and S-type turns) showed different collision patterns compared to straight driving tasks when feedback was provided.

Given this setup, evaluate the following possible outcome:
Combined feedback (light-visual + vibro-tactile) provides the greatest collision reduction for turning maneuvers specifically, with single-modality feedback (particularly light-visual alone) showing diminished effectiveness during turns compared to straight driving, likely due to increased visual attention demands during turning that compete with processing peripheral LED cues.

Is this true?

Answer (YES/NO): NO